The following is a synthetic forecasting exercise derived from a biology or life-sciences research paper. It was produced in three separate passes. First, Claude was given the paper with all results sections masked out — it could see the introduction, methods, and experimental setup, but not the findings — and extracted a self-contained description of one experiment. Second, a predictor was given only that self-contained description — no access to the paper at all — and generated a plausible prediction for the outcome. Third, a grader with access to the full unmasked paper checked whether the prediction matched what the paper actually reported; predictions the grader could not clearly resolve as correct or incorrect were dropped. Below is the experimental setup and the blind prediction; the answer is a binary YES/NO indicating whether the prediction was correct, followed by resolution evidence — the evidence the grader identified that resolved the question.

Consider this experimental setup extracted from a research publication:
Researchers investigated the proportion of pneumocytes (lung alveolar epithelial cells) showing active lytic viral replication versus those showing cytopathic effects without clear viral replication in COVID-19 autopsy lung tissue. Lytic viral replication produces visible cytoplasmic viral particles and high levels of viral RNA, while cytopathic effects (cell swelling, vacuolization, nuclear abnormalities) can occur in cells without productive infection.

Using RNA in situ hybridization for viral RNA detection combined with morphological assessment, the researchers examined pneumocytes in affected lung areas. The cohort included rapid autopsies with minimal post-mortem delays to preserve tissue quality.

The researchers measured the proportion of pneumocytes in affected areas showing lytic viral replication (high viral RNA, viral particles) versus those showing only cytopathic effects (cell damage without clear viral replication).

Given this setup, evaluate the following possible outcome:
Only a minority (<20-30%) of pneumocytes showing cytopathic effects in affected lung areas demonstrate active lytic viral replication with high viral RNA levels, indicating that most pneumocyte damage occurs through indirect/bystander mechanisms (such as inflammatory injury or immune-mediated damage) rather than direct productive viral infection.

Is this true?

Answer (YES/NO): YES